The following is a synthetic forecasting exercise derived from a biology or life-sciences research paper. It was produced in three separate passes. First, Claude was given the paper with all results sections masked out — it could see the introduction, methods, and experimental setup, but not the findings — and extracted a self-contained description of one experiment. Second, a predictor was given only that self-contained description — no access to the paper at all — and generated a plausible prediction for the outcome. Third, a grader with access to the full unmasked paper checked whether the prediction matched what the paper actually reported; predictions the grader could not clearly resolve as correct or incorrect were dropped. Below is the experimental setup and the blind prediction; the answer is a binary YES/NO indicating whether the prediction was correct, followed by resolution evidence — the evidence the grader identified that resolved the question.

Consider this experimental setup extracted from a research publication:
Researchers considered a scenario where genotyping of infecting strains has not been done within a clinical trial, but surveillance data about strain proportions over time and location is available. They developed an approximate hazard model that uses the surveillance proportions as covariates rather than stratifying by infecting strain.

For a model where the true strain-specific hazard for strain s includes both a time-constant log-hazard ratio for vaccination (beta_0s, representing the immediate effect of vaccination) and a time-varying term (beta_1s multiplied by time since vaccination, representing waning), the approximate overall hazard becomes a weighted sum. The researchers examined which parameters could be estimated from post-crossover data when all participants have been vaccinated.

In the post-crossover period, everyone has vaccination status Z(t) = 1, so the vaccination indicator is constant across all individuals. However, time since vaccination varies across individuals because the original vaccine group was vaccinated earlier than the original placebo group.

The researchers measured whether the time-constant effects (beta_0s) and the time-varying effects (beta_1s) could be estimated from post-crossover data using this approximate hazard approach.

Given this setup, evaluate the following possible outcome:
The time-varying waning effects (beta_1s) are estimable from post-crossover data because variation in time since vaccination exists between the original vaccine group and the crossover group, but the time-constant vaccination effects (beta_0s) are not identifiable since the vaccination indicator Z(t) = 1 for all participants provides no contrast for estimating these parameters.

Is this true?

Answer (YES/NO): YES